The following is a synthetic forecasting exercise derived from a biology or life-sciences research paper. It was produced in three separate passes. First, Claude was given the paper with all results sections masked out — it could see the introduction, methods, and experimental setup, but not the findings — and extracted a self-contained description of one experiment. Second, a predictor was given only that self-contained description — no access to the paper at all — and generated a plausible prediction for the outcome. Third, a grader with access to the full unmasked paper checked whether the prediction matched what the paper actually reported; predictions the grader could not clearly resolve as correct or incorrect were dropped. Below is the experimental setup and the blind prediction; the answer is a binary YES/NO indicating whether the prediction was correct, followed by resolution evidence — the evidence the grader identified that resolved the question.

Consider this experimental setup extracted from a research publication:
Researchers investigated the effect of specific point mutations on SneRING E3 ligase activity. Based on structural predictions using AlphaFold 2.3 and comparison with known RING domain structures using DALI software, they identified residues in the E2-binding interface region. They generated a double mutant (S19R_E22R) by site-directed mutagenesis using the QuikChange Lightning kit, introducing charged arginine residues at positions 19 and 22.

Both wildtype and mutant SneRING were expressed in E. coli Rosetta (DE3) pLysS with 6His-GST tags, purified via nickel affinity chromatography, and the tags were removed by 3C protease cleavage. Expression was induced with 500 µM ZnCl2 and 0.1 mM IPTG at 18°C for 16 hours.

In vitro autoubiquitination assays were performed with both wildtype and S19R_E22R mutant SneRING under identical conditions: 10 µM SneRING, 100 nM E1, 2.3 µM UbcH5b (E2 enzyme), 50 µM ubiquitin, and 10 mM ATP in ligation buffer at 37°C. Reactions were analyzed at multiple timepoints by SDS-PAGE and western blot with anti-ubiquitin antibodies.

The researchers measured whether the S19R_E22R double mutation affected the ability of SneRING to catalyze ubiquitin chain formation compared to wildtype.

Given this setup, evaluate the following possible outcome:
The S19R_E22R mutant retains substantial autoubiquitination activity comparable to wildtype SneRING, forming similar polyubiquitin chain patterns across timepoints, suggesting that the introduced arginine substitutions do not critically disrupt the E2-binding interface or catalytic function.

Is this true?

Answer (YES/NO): NO